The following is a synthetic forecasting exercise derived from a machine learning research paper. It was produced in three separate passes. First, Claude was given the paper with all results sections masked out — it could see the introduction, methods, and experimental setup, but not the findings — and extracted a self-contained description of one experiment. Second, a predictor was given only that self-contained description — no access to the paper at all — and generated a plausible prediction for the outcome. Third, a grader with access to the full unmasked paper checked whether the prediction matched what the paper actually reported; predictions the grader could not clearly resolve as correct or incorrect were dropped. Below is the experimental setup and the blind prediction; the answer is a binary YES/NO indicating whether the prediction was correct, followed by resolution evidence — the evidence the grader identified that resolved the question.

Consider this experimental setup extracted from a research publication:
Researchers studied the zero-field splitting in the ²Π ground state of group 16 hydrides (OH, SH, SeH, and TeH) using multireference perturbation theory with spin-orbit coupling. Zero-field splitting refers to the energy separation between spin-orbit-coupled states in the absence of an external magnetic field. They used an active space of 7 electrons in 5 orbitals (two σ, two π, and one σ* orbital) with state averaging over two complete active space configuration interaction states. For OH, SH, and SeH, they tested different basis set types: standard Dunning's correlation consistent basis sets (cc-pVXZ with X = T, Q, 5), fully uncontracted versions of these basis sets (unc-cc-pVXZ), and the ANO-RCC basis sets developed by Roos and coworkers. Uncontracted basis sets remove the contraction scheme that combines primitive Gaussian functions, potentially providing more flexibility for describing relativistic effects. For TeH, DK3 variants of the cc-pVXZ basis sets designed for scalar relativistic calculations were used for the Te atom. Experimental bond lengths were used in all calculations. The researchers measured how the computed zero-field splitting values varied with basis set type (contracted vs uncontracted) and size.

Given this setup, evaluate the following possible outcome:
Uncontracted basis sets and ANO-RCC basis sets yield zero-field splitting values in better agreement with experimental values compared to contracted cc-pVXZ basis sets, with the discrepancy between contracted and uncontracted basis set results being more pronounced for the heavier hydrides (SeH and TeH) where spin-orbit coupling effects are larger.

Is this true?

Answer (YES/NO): YES